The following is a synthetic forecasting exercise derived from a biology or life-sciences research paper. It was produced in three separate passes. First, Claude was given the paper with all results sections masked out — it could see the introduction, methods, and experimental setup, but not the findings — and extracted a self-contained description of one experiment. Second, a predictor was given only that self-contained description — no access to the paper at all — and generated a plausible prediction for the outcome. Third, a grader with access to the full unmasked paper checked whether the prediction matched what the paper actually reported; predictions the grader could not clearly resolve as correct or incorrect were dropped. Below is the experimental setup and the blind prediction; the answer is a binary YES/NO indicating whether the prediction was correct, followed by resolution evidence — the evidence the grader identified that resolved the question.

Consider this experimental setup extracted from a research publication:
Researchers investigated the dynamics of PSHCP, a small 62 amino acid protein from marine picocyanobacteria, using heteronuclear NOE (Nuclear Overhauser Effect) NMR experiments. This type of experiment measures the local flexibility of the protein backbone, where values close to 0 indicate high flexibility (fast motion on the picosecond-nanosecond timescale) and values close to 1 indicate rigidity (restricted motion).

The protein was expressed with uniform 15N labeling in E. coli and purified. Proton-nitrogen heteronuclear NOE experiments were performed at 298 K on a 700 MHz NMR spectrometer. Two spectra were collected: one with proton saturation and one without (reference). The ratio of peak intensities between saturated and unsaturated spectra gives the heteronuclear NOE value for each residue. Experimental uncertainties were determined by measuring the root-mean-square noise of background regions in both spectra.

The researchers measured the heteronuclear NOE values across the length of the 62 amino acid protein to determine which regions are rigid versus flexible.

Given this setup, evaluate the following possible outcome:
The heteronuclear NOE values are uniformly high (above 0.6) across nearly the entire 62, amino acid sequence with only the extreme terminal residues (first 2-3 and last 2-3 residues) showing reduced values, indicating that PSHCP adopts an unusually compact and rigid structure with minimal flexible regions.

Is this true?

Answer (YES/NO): NO